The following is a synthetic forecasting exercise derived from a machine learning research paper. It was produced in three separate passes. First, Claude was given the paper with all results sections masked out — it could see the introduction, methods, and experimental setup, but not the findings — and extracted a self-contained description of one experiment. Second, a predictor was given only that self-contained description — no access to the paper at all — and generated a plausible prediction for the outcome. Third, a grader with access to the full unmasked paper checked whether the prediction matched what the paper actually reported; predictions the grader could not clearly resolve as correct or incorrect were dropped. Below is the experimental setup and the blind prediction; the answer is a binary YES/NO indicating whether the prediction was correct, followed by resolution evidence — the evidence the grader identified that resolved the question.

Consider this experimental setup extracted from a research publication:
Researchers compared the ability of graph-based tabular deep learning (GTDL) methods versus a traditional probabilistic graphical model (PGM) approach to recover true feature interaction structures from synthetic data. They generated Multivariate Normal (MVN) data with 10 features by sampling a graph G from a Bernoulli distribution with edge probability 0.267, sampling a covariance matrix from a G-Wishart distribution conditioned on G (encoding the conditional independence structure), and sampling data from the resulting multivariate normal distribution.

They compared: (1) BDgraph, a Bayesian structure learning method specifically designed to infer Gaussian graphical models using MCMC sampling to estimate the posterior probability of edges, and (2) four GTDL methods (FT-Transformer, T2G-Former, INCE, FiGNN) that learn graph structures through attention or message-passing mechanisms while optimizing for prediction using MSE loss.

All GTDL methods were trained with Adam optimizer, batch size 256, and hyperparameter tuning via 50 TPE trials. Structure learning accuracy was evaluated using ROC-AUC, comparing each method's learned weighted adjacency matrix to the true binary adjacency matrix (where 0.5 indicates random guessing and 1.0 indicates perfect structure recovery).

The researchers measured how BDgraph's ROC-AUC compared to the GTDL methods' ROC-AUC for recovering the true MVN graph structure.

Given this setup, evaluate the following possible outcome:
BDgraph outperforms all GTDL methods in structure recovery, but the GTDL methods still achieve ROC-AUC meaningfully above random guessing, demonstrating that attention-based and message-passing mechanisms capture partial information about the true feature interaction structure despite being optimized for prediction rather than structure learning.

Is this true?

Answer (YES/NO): NO